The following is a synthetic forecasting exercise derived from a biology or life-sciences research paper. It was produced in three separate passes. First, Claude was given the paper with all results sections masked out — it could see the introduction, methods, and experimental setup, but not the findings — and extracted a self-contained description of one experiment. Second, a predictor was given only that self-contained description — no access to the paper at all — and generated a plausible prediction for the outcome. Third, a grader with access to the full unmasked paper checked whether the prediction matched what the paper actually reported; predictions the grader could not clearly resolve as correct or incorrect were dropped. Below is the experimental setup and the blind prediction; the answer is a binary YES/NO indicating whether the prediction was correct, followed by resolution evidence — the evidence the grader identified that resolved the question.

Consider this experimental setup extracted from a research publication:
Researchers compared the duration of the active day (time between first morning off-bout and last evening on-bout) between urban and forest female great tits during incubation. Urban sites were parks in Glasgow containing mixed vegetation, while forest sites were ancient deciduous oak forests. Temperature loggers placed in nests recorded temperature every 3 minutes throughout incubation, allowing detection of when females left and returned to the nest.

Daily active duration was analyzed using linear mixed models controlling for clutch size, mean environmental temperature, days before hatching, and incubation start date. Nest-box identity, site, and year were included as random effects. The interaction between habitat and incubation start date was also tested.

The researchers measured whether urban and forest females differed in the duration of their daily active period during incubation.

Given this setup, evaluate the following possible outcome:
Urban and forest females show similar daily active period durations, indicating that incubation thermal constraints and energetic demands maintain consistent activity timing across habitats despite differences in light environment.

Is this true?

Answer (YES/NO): NO